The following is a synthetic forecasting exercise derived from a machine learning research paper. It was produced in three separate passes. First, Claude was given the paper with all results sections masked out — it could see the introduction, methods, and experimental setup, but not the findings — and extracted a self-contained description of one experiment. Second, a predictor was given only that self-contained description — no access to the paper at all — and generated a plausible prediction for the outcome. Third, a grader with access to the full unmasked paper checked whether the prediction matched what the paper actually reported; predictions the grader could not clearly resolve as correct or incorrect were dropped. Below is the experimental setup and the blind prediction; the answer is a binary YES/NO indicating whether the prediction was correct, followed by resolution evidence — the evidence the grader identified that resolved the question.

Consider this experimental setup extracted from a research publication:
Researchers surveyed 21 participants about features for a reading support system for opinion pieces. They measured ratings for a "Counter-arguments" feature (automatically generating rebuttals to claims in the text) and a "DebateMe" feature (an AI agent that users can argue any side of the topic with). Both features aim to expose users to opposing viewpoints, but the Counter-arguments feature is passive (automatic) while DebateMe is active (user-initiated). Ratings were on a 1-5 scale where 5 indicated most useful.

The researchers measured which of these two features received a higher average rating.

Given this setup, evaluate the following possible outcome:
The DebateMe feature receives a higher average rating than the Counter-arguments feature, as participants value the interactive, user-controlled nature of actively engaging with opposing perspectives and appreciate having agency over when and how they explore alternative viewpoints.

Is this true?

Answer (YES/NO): NO